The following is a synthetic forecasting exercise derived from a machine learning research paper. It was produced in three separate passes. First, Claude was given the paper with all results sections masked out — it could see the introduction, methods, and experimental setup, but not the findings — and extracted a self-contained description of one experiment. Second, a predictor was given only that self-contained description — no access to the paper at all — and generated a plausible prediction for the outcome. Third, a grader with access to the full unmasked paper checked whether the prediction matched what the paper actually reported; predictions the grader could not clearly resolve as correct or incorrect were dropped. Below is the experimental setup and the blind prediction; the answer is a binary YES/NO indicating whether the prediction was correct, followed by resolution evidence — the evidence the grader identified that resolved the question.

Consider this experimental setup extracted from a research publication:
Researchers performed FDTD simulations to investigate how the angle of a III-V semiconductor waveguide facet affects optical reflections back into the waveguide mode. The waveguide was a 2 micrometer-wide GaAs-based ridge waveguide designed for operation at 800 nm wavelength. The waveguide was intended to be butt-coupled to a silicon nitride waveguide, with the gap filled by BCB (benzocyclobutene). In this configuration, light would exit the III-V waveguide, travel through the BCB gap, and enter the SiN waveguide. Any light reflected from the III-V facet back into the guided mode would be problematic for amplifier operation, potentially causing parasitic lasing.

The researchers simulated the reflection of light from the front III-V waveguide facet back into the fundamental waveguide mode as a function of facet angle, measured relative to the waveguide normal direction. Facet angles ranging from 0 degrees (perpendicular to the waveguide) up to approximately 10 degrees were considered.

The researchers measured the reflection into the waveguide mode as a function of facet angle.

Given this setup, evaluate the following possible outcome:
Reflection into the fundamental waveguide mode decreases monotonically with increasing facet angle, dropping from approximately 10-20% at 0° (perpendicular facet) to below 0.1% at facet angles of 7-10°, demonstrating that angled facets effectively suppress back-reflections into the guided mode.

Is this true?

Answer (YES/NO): NO